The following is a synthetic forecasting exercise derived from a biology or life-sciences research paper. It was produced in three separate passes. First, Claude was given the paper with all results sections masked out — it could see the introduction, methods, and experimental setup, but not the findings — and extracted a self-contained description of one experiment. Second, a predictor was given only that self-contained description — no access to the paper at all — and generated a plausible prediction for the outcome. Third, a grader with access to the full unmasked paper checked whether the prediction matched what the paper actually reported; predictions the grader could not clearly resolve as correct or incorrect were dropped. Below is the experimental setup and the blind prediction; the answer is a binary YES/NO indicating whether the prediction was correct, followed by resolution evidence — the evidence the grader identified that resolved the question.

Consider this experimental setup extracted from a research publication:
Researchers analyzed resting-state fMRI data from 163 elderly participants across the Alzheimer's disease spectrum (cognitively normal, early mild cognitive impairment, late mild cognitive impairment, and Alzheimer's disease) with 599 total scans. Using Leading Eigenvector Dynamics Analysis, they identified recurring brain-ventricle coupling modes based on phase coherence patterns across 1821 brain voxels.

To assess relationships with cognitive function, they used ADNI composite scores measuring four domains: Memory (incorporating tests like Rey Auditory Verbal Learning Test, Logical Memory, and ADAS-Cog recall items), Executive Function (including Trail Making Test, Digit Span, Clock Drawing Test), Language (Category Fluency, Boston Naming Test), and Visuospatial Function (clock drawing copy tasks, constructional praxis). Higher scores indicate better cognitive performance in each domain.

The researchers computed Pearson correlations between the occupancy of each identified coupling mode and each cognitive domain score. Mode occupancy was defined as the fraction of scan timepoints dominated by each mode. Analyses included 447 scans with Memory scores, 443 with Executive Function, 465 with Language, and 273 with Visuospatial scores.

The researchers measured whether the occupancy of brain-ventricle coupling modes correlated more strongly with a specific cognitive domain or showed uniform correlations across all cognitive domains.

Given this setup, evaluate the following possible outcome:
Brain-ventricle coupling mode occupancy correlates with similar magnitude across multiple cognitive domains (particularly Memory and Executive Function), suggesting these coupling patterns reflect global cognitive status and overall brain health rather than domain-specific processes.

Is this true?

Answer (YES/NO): YES